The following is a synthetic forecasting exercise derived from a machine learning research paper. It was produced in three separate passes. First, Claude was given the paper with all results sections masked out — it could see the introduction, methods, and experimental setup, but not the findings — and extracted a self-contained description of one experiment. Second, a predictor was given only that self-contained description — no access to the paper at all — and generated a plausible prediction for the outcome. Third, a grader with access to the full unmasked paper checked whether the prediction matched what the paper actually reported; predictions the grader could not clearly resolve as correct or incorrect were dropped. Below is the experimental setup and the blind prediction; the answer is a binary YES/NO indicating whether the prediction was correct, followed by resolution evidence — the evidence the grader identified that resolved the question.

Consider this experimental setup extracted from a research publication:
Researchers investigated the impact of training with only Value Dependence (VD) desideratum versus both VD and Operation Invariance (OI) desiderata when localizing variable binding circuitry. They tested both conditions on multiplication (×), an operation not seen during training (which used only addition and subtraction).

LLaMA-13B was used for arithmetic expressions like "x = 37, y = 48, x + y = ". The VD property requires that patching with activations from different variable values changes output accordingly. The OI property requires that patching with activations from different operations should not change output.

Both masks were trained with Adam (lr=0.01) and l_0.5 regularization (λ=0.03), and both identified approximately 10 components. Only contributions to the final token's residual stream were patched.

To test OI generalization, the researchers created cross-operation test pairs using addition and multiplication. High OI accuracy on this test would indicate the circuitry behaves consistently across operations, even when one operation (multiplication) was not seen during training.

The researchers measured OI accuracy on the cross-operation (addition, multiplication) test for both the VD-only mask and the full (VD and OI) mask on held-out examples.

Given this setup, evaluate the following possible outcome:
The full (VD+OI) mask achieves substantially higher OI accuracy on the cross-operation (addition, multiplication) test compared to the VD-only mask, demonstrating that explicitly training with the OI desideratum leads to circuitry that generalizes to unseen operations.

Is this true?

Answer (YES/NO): YES